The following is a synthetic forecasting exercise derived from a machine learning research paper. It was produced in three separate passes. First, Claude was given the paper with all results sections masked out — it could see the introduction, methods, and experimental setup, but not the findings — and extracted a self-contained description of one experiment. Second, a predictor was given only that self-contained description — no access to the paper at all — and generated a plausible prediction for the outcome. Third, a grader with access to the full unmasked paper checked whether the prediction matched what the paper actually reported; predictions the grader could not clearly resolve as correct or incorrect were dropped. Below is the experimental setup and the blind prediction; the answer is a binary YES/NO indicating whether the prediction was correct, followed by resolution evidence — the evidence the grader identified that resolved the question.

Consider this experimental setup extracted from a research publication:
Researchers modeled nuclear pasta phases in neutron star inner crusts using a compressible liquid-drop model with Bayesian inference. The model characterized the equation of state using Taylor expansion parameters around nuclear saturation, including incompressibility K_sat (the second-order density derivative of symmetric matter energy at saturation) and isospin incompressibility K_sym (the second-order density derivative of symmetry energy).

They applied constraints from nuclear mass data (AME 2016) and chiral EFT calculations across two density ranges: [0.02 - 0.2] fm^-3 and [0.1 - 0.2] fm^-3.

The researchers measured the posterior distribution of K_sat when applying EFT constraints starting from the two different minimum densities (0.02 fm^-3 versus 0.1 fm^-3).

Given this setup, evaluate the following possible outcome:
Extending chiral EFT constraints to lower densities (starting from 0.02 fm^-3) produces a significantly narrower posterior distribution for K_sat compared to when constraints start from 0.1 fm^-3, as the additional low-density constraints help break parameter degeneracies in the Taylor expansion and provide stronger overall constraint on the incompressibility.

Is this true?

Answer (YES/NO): YES